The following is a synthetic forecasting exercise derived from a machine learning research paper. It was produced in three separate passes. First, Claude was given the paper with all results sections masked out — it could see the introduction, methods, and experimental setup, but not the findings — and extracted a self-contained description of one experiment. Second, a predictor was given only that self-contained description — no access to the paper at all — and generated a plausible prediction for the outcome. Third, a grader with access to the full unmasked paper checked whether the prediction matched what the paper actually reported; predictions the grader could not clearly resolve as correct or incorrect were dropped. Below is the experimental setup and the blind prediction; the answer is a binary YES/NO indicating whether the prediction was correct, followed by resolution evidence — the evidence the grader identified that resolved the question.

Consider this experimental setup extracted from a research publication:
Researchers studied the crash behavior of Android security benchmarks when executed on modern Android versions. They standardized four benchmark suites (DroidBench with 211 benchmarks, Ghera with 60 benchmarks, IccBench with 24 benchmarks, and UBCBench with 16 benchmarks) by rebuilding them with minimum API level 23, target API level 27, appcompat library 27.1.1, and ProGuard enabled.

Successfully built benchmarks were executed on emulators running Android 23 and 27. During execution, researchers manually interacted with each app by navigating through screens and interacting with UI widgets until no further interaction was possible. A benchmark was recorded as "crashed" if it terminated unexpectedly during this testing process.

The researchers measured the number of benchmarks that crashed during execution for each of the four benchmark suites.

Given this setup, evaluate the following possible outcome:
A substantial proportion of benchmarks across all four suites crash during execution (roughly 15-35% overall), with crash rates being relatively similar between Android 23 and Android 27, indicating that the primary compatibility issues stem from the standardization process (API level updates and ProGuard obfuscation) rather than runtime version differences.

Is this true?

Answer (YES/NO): NO